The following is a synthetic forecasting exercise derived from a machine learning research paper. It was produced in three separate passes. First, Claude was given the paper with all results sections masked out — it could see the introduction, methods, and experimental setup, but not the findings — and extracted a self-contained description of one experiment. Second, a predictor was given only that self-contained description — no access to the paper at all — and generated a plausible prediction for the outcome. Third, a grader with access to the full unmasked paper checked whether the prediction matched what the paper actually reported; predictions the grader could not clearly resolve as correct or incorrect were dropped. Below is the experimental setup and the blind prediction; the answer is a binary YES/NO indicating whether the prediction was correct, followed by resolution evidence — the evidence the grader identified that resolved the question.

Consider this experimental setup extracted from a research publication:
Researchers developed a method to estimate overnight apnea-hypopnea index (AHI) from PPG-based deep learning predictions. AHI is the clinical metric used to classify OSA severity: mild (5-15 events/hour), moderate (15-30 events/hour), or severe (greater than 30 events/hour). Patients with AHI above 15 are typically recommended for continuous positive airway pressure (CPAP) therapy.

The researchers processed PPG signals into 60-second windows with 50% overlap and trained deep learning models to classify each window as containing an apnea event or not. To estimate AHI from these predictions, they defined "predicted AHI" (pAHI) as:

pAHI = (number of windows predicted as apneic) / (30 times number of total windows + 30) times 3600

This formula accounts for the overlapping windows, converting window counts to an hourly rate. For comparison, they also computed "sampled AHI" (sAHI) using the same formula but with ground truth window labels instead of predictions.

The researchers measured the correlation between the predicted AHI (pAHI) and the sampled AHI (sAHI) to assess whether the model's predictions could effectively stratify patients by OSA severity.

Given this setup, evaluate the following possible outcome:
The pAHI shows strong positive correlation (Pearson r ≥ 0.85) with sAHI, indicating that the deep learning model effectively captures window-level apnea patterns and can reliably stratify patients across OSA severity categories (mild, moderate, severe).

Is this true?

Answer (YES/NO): NO